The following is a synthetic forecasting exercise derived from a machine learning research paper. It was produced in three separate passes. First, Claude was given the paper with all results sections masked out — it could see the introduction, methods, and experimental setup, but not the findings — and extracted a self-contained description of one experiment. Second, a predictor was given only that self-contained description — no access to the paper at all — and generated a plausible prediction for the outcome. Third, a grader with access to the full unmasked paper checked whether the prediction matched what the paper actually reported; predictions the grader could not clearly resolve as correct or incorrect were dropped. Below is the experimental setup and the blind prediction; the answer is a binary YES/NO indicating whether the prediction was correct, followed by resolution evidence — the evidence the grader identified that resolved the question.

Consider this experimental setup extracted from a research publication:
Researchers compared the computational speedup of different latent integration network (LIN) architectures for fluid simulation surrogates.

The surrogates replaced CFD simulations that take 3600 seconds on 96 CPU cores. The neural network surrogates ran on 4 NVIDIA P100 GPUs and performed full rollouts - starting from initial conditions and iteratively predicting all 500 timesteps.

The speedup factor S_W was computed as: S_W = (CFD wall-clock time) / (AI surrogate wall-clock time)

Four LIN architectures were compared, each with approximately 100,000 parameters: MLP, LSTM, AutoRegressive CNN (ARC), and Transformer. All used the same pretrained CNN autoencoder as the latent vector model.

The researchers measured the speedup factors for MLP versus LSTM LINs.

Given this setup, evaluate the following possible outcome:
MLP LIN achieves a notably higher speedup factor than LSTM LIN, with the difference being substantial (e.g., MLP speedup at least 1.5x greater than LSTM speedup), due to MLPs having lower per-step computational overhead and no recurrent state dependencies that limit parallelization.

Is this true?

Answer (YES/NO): YES